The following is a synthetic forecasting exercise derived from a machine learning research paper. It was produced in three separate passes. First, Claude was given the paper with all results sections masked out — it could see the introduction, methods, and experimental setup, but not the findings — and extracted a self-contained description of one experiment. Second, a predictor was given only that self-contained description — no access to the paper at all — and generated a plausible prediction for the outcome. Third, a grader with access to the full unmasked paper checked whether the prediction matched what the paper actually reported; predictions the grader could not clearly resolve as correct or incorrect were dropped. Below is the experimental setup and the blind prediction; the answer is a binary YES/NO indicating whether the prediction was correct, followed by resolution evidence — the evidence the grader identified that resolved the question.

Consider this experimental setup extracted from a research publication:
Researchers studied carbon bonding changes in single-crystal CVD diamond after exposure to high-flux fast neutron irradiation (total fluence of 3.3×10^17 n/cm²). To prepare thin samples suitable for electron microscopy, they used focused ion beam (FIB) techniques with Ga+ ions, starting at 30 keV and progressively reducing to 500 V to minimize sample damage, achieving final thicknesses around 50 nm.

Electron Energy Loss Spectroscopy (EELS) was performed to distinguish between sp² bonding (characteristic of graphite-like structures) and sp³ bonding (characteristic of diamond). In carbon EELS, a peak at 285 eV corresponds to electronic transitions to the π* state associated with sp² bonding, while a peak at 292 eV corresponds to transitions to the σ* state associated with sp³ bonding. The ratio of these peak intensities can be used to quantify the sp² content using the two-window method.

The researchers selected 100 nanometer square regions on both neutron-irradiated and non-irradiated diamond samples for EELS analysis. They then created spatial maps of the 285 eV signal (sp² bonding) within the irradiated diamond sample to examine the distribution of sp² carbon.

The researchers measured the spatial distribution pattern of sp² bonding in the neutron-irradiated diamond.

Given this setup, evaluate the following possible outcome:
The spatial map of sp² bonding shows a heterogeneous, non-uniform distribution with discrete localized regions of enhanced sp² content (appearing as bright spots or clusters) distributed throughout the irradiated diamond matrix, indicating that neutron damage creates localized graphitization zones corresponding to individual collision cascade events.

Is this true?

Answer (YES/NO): YES